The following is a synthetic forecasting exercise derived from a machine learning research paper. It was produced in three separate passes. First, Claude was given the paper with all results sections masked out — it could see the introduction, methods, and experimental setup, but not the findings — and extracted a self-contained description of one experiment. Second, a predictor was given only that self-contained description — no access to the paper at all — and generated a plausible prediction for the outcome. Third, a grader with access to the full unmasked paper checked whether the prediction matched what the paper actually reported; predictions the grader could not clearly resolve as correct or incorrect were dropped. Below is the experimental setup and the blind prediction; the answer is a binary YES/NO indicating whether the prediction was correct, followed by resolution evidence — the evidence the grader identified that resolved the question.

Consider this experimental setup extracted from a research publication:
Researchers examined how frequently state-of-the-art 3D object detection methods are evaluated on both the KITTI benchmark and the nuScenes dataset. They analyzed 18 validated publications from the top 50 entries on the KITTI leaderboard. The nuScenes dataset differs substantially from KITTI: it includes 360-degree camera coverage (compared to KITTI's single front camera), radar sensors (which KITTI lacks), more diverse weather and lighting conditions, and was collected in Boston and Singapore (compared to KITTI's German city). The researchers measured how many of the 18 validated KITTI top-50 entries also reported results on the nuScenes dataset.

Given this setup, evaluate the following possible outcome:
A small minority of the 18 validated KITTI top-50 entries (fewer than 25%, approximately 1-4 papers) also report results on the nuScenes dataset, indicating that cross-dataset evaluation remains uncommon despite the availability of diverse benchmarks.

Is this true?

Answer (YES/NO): YES